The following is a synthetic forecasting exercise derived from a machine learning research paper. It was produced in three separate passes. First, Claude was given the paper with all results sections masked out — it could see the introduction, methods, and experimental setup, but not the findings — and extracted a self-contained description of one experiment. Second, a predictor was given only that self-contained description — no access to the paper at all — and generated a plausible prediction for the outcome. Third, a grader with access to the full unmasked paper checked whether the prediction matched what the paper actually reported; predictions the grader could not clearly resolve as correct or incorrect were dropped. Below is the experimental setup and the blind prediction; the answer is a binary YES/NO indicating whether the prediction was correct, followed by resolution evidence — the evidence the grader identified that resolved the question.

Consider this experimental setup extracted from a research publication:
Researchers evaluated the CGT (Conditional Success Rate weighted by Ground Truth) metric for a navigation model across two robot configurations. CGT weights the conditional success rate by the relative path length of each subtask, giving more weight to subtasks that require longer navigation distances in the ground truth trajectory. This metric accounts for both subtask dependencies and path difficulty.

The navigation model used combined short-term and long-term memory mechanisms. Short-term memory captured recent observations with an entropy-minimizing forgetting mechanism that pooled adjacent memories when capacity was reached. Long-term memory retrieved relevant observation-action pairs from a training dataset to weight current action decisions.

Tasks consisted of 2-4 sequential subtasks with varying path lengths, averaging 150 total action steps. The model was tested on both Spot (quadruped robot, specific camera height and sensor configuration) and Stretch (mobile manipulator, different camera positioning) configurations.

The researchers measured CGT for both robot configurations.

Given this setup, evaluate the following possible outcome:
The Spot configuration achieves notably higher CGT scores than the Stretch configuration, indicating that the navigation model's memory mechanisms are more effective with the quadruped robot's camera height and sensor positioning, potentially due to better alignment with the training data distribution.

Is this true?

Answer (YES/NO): NO